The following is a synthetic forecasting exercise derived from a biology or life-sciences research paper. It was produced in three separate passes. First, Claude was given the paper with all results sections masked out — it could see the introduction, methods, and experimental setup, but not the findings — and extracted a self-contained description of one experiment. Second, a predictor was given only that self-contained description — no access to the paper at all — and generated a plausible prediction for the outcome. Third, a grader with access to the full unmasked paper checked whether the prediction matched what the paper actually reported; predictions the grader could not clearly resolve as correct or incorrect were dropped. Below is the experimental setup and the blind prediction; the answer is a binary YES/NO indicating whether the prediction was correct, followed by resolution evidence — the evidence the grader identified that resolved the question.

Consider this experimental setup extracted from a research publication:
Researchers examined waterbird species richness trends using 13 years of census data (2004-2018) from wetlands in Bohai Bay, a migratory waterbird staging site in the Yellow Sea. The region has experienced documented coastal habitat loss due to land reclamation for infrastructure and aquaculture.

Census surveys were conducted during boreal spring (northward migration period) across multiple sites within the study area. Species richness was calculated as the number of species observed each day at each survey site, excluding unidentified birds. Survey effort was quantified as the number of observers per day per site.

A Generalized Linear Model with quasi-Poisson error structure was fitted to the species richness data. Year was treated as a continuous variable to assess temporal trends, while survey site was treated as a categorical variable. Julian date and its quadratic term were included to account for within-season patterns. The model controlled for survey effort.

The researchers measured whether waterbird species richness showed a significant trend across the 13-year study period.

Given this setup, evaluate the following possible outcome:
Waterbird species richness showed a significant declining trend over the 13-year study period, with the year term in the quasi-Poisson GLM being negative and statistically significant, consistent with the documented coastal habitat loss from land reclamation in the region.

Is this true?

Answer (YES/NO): NO